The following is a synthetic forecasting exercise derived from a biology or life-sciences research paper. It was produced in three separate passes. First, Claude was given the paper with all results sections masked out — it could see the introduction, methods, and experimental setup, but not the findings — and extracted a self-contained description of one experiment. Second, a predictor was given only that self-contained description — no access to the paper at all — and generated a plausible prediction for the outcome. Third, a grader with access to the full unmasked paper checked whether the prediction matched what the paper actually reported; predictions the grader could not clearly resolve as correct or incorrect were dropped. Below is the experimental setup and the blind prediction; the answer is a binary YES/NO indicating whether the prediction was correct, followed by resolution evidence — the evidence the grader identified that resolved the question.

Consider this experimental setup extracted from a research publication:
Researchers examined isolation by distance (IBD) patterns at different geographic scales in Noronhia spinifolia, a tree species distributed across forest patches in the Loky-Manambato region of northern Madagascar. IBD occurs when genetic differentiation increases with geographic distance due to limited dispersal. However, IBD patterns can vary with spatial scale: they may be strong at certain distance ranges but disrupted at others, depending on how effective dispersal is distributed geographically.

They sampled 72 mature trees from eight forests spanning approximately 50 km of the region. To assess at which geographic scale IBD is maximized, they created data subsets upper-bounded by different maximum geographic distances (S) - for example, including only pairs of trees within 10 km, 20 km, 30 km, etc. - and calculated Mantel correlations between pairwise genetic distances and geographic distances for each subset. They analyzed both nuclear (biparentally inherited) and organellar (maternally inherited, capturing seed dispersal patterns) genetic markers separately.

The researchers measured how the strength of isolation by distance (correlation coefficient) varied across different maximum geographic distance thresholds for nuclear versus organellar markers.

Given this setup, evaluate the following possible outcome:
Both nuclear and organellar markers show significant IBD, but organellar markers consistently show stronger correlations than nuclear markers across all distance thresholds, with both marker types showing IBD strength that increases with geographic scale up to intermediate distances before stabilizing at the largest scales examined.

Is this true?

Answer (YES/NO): NO